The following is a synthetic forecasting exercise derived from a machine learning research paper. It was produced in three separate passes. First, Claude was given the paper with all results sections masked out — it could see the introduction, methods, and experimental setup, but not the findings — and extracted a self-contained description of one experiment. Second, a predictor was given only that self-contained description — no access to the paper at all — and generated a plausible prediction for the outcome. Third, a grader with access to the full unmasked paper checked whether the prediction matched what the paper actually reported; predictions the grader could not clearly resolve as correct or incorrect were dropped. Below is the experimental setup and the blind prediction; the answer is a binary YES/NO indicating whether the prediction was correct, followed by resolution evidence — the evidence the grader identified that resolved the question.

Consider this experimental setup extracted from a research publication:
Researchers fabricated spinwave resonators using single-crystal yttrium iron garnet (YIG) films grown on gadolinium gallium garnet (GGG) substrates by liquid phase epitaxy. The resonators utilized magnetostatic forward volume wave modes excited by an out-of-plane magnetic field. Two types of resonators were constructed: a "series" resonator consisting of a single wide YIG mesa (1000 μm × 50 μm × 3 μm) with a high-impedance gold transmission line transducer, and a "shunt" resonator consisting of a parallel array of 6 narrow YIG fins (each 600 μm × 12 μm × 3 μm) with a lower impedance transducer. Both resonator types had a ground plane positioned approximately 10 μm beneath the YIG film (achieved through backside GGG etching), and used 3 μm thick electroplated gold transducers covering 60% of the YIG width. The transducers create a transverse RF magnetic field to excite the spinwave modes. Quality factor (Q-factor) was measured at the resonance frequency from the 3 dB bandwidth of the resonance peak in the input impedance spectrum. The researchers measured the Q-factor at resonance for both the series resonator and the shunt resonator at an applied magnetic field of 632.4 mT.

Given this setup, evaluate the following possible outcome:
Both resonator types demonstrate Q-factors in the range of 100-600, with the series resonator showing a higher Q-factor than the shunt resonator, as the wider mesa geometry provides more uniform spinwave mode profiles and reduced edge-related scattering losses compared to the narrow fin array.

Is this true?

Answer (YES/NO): NO